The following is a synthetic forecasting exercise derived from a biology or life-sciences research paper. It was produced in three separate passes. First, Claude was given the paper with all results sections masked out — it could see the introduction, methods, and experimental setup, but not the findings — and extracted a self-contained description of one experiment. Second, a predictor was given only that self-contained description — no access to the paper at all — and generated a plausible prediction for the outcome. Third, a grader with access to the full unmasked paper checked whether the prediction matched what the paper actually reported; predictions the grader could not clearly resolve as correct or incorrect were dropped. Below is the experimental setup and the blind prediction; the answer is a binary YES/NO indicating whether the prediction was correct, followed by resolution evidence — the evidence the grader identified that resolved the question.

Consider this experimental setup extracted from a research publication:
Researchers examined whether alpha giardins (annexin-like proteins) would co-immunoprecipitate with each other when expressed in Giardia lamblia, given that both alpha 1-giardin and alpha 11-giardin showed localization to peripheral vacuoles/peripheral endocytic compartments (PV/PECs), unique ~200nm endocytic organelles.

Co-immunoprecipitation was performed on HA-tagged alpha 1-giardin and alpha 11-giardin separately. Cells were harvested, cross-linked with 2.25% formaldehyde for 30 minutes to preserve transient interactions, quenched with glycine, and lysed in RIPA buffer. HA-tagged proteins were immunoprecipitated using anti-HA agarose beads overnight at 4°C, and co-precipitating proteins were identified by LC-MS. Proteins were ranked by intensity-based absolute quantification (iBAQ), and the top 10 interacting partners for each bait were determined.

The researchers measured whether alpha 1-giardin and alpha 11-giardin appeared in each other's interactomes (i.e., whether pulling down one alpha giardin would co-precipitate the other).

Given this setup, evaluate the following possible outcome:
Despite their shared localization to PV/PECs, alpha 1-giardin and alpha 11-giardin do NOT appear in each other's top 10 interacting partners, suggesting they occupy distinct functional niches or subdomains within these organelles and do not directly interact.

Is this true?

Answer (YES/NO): NO